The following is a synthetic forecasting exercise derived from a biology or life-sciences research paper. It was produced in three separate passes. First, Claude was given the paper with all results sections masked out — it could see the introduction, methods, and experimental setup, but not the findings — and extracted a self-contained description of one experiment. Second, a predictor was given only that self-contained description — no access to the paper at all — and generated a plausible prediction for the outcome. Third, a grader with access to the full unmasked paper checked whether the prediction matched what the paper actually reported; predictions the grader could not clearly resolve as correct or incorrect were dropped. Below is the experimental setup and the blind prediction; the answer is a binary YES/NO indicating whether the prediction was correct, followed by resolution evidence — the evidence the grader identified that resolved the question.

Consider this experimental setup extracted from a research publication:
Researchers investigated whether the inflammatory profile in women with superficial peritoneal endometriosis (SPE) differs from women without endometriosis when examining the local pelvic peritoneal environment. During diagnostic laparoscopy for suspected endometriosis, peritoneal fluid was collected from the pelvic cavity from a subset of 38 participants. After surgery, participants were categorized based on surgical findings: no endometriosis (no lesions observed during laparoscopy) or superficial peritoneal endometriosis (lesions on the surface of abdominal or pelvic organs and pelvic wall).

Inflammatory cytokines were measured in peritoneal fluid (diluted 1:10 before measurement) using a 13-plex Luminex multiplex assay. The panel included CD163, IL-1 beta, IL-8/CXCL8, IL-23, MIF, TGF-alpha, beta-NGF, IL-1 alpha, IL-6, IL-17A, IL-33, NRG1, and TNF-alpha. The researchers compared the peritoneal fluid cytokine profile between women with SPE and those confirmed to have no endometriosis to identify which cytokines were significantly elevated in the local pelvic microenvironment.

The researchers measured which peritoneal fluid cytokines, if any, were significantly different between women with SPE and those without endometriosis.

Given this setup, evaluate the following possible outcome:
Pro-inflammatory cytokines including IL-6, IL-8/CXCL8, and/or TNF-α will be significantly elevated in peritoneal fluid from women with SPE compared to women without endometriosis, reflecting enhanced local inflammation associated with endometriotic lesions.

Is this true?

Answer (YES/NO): NO